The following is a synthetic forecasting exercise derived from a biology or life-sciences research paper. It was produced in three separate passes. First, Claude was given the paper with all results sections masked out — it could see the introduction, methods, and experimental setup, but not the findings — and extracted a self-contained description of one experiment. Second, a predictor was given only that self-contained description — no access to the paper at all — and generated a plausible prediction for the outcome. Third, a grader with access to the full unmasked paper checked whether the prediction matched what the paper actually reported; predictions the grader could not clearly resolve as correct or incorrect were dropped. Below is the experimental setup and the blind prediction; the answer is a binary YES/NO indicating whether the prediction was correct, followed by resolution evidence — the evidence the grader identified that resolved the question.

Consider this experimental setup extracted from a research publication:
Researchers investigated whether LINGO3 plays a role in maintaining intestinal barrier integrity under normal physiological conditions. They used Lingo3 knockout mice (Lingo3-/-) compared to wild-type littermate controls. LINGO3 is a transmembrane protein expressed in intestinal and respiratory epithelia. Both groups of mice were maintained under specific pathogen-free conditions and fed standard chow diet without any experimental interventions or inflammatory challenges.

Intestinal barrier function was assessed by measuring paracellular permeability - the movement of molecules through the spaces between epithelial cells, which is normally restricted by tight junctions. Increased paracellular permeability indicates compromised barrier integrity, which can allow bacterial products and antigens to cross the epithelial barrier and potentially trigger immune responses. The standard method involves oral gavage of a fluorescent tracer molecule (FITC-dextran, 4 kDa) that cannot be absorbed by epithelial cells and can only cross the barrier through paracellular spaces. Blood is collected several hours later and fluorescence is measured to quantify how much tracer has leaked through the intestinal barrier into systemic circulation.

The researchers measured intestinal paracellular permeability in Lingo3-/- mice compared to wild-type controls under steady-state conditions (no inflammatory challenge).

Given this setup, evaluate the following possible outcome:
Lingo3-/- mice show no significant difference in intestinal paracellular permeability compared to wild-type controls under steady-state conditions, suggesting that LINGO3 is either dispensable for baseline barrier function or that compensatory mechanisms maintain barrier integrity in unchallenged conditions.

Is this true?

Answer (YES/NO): NO